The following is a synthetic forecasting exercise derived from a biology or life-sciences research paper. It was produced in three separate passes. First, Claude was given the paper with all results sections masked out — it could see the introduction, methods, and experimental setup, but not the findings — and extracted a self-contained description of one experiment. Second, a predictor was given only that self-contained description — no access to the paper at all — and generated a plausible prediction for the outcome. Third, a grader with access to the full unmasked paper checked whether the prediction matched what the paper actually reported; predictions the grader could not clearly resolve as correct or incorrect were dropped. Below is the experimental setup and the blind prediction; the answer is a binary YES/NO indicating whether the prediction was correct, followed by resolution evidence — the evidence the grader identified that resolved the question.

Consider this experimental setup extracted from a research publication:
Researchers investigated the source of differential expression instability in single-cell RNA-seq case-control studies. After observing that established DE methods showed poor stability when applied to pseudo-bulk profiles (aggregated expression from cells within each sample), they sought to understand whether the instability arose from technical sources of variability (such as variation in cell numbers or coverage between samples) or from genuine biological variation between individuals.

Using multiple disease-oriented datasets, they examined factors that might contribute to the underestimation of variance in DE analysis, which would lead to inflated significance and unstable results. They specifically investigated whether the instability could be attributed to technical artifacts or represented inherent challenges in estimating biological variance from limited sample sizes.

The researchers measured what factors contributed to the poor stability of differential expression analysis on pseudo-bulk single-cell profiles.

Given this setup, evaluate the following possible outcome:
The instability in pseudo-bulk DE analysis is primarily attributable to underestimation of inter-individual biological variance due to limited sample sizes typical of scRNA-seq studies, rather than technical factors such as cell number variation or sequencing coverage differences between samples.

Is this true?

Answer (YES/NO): NO